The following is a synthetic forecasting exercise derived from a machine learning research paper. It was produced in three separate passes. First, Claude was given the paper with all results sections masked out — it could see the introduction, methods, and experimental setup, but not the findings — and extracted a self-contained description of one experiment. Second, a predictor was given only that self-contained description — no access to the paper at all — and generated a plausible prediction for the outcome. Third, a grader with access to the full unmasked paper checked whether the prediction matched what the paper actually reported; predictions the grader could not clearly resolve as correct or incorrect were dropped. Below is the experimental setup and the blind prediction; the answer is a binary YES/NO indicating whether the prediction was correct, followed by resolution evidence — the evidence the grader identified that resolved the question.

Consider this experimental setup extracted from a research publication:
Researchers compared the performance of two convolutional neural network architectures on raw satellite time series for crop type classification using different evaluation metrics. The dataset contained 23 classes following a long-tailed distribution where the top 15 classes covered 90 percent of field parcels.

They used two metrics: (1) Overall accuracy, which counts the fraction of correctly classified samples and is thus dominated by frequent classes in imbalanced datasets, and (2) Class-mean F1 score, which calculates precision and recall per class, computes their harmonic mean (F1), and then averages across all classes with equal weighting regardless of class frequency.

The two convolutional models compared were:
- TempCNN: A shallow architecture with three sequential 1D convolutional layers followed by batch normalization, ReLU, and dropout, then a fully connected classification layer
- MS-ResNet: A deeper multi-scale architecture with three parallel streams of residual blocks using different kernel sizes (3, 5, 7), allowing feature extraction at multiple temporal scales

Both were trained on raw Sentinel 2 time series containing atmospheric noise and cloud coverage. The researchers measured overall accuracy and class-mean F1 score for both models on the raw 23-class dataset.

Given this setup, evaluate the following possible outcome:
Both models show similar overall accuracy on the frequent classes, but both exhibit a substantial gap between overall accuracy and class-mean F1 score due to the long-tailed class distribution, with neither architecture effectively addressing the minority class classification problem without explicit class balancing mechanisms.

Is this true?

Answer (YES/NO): YES